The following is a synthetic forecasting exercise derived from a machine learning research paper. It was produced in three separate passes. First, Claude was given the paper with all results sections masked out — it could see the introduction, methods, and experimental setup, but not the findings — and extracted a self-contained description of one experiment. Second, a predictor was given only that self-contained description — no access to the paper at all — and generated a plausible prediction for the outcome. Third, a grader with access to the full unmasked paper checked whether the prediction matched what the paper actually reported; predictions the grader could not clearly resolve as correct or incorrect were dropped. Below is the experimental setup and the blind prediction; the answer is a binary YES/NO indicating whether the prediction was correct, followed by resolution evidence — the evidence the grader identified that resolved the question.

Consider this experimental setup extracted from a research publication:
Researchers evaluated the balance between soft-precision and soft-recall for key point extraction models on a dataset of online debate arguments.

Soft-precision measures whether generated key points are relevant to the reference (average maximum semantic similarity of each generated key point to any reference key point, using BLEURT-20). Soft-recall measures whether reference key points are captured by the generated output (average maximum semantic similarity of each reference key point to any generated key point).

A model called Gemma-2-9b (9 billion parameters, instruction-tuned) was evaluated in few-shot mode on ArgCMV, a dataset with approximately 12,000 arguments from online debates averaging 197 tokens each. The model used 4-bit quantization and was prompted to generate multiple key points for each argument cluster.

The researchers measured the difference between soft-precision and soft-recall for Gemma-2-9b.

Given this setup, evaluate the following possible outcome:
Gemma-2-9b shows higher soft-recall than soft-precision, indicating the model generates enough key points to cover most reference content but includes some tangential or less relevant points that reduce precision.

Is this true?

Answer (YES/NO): NO